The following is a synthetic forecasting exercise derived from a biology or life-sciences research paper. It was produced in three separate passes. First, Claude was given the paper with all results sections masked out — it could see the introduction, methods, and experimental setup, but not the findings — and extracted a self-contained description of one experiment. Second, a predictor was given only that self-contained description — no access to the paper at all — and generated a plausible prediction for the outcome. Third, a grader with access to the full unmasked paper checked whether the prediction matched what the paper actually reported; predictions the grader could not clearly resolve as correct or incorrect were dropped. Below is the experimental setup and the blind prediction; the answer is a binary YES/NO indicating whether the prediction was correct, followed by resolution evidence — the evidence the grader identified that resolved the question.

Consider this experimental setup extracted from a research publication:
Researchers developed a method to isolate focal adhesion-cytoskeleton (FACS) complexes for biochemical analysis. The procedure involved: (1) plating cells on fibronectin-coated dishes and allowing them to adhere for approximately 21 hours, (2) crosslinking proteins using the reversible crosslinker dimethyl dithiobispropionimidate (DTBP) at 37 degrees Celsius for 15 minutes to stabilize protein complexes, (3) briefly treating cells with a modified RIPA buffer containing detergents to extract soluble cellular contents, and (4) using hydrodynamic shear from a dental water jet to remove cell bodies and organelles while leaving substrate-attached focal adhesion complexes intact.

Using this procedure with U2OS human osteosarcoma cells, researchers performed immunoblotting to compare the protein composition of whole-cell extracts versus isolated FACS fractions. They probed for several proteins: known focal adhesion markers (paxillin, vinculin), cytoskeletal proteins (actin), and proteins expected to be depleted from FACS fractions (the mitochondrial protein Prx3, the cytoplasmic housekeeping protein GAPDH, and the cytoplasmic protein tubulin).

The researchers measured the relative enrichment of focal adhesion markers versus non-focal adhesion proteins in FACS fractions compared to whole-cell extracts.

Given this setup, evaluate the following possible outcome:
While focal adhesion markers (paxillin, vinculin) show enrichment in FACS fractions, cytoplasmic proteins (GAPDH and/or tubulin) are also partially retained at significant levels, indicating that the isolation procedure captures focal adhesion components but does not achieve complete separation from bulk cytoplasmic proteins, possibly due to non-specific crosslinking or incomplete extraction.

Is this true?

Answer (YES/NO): NO